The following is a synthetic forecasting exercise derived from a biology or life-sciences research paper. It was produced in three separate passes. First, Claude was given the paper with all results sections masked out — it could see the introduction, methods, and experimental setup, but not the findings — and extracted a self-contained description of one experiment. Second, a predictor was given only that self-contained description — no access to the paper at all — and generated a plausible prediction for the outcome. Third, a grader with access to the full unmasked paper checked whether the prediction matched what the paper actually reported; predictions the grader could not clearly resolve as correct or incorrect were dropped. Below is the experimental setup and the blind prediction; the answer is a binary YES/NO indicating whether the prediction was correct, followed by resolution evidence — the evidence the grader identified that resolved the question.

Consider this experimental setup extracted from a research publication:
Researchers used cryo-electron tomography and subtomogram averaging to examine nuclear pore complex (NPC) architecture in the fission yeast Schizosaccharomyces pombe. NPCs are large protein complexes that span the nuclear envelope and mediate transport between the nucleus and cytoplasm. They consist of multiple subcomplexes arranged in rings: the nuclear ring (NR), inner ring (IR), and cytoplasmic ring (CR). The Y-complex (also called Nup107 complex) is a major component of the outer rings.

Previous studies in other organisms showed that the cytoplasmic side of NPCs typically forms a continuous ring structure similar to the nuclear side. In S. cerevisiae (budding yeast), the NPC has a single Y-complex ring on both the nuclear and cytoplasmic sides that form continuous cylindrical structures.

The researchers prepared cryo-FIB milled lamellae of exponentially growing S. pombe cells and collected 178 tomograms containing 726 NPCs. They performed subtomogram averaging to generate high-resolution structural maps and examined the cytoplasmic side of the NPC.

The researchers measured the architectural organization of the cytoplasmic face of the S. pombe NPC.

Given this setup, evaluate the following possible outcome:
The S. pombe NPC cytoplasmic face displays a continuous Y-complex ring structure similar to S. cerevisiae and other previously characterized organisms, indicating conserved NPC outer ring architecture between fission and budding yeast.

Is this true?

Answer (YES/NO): NO